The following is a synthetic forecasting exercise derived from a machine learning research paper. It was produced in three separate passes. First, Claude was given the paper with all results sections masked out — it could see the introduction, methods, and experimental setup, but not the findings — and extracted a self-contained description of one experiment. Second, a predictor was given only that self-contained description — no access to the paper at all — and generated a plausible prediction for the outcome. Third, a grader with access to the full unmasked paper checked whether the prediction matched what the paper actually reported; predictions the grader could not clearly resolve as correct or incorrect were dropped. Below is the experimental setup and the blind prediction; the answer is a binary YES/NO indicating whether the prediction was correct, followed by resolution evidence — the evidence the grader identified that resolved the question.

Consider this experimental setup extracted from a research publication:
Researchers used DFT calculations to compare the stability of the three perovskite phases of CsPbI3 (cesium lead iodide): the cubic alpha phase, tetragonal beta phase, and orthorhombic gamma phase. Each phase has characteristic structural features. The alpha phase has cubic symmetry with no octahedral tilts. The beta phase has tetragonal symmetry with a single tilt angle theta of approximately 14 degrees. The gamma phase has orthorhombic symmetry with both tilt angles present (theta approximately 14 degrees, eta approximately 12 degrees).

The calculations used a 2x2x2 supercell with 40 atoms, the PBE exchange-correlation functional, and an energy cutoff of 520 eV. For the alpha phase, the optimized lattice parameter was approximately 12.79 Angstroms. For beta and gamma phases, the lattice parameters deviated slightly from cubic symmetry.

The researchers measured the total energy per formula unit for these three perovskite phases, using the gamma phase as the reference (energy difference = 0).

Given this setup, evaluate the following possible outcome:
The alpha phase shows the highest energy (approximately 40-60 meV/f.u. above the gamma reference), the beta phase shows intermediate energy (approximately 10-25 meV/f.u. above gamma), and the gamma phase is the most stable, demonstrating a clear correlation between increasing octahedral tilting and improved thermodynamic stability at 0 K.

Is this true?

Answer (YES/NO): NO